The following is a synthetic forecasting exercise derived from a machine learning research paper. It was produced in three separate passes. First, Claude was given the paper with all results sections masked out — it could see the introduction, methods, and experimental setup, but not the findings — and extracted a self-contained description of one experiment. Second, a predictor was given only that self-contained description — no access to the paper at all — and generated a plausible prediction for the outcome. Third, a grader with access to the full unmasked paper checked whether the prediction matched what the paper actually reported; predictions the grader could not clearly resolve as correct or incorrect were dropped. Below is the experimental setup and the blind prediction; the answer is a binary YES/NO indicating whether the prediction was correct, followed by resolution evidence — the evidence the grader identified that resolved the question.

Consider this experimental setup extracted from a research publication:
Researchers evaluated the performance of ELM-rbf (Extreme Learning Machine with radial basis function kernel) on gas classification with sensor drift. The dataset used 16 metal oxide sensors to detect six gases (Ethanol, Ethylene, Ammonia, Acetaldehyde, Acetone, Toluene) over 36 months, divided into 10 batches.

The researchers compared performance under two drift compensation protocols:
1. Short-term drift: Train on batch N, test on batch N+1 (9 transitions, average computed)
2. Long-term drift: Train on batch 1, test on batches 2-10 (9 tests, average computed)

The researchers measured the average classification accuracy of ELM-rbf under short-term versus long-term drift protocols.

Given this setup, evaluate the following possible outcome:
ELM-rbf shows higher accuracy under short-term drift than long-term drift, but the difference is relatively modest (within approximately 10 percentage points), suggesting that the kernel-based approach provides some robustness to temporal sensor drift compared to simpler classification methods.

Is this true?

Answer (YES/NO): YES